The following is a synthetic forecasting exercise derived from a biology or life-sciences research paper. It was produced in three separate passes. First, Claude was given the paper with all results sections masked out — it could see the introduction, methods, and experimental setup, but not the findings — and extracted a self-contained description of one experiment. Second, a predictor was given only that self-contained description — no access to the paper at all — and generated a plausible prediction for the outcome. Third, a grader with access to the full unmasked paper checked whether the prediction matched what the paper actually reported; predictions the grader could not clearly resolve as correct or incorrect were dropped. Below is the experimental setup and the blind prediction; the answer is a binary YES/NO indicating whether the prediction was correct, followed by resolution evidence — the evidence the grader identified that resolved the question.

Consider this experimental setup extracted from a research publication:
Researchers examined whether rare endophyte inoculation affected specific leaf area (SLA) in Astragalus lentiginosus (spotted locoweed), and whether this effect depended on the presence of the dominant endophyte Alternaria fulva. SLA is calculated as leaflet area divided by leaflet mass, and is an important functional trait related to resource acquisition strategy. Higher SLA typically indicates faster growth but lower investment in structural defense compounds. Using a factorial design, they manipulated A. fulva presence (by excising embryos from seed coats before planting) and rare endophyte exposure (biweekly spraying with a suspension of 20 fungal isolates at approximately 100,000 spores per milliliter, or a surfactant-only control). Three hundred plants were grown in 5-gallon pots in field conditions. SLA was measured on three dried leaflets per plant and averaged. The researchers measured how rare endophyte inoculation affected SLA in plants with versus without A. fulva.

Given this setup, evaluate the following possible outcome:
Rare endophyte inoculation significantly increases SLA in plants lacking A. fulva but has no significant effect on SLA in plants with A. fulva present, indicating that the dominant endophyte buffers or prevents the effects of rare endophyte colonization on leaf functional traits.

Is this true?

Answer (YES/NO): NO